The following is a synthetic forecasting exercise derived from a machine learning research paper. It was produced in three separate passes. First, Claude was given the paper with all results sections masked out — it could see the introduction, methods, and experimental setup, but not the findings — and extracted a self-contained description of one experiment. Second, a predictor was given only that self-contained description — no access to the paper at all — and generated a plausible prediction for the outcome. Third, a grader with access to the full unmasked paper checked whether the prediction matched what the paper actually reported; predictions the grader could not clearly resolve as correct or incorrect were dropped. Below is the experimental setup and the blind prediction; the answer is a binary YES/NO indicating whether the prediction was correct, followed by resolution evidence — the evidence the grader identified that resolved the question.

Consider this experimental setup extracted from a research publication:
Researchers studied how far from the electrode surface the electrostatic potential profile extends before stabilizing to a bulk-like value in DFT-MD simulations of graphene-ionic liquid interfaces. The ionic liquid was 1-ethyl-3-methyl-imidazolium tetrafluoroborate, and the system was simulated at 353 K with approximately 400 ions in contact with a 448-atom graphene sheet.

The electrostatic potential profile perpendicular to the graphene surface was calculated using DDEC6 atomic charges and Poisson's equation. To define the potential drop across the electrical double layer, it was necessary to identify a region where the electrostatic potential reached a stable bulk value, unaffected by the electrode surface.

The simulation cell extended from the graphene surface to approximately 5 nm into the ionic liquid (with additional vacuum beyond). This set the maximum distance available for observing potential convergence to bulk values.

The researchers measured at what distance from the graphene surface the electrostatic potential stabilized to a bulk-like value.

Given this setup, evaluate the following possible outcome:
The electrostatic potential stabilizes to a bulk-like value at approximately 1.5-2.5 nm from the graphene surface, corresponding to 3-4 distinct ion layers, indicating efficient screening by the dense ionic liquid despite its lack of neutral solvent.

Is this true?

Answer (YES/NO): NO